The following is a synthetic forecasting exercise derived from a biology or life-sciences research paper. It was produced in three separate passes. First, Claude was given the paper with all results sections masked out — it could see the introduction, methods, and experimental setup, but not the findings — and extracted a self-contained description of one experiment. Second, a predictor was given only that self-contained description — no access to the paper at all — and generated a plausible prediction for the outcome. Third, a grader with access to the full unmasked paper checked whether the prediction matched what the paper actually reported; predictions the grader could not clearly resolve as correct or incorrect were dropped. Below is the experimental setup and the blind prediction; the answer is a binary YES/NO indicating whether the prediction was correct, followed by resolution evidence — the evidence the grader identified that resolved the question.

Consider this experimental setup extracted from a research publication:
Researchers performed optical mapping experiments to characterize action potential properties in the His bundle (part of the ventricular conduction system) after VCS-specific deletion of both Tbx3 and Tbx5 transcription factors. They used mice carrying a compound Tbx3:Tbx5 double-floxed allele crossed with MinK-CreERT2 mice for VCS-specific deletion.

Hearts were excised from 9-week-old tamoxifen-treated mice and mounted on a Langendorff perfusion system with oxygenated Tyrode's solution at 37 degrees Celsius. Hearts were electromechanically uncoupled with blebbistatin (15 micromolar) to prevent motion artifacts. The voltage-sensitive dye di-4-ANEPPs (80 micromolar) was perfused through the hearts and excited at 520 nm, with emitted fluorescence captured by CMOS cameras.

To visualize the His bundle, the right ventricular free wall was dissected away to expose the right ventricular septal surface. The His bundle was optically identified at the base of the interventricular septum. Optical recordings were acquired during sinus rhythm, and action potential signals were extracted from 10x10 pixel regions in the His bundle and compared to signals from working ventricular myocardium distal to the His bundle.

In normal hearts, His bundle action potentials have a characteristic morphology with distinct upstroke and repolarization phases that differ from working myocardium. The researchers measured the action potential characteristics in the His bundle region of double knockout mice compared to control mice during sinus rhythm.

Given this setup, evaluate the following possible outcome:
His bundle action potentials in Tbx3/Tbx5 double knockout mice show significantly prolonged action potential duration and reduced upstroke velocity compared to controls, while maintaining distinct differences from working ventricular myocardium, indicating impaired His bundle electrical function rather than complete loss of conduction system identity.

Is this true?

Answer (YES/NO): NO